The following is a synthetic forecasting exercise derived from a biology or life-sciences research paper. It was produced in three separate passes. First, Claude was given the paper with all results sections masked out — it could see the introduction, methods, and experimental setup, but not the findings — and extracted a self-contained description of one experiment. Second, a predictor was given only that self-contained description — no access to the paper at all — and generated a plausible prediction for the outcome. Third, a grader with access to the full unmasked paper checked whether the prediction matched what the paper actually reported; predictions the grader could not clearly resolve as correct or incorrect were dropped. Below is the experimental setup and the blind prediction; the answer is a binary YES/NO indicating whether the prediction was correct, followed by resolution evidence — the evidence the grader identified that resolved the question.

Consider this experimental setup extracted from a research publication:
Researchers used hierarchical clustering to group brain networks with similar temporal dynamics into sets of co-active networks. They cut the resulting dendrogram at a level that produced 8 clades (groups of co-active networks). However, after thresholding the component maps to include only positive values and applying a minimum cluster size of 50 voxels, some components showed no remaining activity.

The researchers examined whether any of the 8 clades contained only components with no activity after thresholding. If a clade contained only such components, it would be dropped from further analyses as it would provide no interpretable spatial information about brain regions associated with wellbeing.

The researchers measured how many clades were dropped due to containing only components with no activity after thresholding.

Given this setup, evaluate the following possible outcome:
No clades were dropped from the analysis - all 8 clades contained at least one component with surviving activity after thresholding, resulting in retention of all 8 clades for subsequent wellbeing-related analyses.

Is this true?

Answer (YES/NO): NO